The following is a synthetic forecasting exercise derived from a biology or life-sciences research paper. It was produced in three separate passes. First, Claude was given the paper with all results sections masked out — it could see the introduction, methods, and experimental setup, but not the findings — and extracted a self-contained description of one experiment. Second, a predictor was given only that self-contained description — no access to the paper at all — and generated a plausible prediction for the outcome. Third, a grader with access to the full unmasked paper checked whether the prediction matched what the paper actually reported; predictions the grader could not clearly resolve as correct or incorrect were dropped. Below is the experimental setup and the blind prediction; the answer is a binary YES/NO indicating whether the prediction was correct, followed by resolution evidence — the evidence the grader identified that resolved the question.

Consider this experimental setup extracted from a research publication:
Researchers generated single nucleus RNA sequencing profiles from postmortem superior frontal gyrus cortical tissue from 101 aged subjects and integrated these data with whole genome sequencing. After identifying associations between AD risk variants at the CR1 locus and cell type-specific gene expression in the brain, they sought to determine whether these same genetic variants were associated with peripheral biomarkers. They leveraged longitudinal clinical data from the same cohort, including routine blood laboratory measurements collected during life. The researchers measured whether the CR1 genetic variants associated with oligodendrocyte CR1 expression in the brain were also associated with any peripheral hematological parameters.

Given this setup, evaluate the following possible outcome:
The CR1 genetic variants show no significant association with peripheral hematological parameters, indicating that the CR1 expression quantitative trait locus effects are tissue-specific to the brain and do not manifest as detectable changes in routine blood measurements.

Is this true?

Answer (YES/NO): NO